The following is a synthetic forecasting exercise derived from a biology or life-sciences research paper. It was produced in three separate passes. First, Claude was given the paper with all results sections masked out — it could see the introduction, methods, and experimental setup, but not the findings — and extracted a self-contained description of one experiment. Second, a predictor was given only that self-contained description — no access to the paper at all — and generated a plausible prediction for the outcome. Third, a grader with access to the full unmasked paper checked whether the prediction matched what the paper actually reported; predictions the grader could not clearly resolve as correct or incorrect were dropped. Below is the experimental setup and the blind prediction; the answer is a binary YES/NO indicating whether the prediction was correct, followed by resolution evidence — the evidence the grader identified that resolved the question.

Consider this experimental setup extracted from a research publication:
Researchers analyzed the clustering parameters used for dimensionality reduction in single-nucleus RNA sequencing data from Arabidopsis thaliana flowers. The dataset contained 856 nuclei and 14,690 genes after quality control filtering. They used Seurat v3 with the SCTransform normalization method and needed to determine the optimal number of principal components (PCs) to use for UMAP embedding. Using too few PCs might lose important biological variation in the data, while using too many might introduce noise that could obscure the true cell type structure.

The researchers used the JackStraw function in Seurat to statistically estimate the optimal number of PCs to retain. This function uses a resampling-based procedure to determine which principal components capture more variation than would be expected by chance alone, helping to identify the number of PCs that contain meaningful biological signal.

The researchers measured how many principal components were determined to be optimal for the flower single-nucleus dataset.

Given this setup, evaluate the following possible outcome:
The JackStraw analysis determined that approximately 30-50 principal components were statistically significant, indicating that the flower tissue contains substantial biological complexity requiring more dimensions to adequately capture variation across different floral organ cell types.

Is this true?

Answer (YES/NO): NO